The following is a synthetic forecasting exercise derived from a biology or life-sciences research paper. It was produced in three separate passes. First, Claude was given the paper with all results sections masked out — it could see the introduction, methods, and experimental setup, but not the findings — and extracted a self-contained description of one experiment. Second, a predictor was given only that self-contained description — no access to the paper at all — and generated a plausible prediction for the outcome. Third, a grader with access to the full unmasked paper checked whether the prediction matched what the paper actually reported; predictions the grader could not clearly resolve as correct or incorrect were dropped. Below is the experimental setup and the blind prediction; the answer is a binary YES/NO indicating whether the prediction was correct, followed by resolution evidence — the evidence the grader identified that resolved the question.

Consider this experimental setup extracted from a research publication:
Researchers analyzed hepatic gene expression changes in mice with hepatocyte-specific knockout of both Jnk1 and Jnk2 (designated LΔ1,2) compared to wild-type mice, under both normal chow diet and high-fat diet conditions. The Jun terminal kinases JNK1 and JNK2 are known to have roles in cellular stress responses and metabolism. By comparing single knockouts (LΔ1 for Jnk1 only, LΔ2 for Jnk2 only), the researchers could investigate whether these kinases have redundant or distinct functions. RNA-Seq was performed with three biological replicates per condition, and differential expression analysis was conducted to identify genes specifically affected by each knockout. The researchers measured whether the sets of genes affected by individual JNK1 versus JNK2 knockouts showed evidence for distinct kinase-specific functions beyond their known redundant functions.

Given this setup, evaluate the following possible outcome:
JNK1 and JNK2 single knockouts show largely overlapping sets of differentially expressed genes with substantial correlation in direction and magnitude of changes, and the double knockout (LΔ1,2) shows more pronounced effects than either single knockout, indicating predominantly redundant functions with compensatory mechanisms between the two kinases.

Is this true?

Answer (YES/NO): NO